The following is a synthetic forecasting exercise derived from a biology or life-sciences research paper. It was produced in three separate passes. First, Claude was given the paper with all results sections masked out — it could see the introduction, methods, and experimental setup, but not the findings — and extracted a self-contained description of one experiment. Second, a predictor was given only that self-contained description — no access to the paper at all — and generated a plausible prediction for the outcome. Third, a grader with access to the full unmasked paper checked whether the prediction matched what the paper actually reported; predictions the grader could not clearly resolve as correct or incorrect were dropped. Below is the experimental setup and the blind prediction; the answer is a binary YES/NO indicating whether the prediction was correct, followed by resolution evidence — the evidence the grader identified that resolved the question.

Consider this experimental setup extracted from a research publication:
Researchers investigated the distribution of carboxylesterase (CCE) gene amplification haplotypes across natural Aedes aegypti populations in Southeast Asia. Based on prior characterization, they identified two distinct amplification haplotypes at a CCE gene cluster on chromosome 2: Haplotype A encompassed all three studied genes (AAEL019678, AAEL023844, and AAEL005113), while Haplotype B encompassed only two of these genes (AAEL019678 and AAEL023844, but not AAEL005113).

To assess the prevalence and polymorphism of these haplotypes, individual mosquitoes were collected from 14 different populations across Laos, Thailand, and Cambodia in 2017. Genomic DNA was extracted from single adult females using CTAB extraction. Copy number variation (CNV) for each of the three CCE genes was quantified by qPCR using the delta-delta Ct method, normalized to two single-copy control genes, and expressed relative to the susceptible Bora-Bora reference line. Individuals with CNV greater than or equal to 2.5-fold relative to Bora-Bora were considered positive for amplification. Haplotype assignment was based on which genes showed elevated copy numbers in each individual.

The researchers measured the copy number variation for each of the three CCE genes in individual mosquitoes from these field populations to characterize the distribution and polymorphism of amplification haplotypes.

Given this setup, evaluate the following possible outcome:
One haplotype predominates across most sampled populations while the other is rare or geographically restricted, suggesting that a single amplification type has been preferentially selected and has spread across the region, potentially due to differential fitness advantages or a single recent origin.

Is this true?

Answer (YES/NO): YES